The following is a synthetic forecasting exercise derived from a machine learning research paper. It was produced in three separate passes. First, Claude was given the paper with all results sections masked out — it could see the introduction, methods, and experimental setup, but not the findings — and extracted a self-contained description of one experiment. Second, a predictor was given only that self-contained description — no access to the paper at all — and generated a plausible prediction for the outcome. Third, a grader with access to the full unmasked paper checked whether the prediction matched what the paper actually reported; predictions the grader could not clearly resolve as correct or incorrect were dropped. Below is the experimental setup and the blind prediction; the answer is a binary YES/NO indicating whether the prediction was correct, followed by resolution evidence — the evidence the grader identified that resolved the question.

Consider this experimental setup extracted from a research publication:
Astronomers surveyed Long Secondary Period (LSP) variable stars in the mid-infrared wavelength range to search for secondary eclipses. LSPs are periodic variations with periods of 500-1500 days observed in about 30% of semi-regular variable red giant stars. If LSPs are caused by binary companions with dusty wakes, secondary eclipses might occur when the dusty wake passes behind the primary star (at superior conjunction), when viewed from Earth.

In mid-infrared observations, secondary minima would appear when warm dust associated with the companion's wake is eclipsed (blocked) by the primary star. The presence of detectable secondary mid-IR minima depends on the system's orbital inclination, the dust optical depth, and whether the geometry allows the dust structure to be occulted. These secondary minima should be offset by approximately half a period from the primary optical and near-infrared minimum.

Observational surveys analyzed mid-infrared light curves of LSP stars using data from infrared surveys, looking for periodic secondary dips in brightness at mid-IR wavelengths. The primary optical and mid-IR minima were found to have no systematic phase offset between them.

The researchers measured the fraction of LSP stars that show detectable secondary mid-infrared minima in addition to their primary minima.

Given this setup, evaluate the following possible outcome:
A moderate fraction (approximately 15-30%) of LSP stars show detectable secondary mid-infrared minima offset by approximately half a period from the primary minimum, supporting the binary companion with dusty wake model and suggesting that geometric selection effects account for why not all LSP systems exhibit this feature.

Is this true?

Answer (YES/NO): NO